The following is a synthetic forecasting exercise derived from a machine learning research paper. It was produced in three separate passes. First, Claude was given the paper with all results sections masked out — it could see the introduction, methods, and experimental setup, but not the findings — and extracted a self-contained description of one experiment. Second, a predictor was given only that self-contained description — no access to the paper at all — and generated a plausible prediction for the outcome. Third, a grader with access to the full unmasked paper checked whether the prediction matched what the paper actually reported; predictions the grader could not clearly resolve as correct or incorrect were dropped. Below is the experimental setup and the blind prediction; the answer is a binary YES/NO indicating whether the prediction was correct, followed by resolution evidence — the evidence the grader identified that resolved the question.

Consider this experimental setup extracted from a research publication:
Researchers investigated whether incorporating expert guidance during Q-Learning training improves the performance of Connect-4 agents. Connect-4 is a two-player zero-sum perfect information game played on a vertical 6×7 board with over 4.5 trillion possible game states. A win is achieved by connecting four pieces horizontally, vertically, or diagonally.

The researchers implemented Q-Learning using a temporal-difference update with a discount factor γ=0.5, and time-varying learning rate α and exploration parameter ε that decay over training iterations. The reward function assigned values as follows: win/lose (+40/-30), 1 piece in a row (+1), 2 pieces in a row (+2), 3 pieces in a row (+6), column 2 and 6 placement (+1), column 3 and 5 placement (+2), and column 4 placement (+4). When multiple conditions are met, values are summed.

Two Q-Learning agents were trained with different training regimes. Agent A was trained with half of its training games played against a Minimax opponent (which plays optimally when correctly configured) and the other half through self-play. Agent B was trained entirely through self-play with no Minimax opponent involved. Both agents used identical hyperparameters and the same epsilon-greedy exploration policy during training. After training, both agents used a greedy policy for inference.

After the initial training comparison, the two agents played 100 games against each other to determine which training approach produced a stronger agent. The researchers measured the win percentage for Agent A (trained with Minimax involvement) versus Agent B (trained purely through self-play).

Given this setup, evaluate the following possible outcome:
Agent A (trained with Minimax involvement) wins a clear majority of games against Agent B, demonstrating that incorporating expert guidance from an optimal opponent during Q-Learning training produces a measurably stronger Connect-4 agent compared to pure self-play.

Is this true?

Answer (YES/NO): YES